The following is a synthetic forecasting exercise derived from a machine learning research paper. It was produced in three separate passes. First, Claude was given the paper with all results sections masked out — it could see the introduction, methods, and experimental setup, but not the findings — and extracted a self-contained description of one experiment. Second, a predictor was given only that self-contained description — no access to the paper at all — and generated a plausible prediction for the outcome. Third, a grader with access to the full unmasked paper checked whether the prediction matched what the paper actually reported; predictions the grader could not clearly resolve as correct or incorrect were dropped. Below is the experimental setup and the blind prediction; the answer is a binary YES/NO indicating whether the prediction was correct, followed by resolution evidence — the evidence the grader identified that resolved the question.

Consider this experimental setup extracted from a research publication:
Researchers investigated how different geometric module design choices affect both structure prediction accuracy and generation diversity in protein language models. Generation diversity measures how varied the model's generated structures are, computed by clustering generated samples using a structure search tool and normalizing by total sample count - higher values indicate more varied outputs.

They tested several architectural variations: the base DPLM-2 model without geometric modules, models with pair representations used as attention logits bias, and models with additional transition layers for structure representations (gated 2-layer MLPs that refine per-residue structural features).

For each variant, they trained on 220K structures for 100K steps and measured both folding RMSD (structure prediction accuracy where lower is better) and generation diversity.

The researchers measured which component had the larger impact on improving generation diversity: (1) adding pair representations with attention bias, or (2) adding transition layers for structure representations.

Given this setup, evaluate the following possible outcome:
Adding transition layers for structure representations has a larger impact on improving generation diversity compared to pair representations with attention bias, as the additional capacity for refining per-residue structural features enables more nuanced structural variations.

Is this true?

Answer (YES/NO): YES